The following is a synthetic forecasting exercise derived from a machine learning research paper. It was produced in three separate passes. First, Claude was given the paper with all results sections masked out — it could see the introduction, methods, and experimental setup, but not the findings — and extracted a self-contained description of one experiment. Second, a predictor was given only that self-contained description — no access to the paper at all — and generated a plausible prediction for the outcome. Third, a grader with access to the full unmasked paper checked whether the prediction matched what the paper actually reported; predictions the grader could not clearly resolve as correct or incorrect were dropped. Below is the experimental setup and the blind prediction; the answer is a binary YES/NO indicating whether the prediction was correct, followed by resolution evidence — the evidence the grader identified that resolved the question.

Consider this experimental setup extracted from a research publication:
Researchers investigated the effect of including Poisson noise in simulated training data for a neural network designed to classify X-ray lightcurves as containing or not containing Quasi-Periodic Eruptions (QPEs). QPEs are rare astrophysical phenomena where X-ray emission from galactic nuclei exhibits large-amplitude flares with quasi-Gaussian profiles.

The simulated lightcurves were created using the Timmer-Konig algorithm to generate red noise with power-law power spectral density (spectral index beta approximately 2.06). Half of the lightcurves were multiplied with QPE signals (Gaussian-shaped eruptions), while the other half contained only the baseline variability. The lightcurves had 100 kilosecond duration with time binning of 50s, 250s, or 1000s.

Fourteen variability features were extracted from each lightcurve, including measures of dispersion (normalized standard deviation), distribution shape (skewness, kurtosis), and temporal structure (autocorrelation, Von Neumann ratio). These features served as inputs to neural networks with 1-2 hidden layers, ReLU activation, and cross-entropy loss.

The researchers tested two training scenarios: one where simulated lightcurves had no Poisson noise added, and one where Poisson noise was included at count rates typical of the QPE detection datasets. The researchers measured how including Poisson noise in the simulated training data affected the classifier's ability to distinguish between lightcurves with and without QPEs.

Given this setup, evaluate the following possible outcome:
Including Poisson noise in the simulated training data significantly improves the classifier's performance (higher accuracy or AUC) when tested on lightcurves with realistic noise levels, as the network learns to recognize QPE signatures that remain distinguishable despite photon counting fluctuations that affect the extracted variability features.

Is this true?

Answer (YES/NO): NO